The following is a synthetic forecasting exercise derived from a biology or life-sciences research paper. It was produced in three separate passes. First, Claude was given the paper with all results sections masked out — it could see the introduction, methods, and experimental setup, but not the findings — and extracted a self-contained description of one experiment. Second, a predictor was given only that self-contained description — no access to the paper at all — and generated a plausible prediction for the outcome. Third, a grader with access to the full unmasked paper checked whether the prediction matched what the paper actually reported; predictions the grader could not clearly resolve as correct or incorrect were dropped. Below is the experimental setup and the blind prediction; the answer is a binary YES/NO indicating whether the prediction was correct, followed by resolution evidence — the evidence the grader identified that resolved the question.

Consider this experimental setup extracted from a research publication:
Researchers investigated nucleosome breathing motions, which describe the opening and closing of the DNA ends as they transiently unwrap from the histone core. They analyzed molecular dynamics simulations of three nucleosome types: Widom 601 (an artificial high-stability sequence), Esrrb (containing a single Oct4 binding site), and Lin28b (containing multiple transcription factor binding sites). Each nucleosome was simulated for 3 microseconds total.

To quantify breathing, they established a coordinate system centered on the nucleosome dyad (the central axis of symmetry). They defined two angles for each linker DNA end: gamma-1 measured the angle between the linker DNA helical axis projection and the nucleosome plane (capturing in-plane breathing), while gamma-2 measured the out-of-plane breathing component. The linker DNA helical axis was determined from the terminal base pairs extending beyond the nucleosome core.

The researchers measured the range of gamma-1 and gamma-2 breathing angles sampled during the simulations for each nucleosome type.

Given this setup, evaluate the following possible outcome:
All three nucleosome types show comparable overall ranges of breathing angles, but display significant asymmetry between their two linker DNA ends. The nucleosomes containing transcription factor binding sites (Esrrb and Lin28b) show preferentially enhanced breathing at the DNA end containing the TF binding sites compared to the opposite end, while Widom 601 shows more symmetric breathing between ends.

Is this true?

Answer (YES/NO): NO